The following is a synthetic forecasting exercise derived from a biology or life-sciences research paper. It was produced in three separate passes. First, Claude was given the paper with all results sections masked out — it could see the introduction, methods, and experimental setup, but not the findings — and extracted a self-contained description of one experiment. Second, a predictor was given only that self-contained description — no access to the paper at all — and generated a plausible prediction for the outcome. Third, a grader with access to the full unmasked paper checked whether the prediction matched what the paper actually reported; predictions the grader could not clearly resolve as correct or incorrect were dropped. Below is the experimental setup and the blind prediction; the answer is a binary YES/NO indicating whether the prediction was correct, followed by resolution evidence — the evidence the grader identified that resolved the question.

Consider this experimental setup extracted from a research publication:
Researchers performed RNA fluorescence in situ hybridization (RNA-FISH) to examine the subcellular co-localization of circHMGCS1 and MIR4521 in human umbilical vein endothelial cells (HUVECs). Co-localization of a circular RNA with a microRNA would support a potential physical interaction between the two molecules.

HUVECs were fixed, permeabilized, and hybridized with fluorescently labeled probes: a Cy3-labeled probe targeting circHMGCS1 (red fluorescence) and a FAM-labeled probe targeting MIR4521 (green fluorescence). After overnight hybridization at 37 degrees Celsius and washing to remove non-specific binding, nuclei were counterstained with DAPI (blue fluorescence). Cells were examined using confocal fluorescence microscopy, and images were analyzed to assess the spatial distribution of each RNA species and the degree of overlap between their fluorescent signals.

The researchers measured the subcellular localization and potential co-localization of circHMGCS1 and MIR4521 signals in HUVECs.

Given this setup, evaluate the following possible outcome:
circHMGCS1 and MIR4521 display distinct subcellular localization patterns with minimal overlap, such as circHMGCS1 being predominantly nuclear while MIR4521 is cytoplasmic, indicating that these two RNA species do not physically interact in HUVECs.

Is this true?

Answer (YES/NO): NO